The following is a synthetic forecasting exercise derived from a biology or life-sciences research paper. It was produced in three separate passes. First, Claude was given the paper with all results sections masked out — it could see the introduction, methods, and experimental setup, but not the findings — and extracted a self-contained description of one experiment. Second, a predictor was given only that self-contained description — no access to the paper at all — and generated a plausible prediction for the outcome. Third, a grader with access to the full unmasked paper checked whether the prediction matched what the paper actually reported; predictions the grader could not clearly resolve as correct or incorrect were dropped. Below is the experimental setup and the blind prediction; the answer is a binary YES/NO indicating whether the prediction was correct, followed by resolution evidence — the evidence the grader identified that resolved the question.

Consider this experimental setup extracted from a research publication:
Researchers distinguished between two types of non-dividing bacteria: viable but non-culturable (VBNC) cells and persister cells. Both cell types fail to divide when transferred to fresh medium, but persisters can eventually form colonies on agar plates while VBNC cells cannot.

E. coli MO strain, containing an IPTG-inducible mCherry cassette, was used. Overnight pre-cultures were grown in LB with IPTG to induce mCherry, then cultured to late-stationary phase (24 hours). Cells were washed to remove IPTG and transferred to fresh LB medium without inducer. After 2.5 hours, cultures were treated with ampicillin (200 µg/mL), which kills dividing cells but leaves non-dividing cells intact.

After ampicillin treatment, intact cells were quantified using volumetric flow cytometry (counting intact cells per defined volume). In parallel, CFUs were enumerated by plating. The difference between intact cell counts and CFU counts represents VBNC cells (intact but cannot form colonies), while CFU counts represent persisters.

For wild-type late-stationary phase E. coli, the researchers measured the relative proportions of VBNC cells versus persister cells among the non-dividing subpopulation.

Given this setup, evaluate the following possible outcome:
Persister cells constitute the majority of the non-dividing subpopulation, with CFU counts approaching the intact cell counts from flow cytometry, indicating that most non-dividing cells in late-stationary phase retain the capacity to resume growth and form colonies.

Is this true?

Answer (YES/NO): NO